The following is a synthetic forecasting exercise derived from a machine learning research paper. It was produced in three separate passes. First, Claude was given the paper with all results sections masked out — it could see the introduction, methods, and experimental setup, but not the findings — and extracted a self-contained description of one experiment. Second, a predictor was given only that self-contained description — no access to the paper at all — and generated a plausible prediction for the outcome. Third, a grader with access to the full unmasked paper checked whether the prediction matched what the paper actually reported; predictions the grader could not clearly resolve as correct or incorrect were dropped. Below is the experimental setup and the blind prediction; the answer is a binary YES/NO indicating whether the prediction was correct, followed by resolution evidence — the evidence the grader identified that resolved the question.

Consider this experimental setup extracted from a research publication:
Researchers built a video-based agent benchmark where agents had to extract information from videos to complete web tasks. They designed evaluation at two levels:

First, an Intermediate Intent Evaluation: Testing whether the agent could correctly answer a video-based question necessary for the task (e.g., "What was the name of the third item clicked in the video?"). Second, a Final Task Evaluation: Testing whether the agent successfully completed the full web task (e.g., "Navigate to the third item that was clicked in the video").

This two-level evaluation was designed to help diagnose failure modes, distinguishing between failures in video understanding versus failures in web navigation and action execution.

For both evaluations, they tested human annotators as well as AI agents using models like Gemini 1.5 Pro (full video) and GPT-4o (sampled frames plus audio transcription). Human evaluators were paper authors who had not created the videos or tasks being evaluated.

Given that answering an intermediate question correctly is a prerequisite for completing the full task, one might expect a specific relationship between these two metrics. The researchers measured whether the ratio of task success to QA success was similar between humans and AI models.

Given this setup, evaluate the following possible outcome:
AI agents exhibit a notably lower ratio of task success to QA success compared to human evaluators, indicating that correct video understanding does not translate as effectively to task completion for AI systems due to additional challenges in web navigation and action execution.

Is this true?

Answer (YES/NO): YES